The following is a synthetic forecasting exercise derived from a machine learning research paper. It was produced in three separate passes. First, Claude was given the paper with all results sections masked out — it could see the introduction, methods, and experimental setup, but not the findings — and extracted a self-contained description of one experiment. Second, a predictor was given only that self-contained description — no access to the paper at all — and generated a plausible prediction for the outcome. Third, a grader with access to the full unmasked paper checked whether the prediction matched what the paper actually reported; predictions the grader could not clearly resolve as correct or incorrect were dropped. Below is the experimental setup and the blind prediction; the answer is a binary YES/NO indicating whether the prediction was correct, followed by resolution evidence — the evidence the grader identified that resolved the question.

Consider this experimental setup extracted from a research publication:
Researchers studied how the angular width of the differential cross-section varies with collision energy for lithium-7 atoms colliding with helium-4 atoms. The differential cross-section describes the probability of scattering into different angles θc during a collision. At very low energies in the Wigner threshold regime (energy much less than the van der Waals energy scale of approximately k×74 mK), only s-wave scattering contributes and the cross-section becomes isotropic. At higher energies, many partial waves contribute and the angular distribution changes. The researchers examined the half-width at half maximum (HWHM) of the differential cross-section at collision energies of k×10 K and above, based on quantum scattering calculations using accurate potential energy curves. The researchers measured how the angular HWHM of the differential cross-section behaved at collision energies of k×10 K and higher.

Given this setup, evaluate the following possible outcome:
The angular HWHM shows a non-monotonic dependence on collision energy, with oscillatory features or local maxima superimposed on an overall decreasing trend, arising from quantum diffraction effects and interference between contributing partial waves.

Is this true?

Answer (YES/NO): NO